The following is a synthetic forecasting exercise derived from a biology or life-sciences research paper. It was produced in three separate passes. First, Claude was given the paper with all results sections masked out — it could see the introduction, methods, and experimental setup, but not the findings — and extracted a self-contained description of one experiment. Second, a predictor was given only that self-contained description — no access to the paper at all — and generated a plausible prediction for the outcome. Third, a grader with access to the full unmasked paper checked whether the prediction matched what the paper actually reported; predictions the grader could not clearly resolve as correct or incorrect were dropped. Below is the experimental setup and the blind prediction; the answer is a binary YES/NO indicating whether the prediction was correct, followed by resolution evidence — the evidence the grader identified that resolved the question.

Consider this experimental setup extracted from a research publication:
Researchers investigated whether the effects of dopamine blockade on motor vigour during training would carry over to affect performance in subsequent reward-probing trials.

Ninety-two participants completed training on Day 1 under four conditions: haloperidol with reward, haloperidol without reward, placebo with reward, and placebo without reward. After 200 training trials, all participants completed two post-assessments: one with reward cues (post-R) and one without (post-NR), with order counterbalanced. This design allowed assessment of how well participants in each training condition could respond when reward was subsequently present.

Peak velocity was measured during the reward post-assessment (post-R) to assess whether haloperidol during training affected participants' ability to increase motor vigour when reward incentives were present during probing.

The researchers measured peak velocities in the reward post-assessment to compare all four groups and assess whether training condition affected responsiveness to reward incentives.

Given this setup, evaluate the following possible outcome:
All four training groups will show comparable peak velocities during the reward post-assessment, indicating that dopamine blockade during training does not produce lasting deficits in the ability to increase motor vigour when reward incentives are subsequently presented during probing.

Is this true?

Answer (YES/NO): NO